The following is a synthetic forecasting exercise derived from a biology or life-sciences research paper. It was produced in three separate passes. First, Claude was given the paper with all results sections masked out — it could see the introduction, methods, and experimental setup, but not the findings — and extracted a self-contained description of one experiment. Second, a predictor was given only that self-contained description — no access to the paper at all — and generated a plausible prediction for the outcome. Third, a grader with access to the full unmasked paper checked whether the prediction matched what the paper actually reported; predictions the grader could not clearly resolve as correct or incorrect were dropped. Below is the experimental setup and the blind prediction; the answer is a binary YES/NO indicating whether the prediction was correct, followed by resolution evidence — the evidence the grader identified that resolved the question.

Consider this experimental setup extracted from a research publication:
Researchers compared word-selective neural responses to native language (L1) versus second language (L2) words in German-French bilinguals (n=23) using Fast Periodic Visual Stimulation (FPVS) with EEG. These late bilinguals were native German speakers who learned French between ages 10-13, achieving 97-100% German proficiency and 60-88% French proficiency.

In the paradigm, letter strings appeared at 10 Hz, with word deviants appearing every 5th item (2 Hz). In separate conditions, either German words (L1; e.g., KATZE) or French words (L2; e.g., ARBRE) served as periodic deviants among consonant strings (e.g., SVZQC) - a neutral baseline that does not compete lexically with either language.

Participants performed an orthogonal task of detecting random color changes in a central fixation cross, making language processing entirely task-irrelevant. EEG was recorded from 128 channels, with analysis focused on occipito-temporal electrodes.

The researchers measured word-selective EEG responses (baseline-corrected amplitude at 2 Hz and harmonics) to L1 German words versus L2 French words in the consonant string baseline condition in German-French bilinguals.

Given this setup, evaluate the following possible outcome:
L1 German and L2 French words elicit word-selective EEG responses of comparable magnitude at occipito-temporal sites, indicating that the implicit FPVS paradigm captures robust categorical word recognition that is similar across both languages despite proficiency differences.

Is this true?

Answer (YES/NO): YES